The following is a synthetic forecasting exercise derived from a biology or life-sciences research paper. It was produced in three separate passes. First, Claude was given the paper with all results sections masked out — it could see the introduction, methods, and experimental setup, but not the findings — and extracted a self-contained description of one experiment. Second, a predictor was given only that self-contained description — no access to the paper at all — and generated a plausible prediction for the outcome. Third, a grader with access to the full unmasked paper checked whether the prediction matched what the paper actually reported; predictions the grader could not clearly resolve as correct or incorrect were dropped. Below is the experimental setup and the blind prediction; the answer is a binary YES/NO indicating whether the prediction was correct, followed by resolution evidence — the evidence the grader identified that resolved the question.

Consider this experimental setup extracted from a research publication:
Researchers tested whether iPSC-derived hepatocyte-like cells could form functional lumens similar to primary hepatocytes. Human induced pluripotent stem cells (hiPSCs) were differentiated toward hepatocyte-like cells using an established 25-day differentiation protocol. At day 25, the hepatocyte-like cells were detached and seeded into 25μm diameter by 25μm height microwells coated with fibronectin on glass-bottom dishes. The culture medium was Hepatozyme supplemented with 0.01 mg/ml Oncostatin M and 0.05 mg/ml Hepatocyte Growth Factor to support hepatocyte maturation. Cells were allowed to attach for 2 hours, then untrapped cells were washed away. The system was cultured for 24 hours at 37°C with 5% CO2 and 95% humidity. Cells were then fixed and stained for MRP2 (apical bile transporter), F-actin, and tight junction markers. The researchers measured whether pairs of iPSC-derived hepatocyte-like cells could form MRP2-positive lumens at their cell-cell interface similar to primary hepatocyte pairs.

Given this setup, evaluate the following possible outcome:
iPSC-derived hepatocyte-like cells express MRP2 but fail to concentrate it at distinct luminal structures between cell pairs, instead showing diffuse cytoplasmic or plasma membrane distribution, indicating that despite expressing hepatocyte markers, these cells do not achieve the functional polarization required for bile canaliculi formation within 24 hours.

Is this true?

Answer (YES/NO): NO